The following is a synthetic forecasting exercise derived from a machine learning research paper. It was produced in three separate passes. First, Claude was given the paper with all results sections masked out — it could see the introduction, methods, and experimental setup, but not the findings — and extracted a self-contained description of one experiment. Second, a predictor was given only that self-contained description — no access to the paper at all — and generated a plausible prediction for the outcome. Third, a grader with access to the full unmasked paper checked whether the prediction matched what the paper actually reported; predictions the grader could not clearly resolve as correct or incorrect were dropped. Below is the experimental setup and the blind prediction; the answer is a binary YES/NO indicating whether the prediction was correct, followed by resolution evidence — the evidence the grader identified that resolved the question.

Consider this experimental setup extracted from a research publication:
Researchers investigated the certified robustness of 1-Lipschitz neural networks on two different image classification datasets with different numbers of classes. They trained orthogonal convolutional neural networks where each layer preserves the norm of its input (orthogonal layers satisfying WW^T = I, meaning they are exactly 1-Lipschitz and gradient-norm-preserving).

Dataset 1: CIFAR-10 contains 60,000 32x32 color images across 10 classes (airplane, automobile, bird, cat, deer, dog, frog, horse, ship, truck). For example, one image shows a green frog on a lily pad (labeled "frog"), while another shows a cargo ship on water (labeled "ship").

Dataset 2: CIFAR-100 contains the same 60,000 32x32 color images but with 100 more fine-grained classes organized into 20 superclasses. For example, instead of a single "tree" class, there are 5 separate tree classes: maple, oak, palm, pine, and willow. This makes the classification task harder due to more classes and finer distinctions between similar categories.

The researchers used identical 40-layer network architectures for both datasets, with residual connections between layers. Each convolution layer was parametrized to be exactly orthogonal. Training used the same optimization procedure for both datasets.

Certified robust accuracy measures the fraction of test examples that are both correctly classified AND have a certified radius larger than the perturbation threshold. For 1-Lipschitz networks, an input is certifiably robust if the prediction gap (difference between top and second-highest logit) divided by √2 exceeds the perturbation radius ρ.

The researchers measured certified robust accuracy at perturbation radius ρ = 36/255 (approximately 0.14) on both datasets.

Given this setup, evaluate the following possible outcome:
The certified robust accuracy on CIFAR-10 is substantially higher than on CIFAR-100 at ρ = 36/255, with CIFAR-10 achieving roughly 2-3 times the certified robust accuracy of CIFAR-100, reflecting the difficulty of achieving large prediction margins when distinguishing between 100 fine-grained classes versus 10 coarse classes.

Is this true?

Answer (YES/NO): NO